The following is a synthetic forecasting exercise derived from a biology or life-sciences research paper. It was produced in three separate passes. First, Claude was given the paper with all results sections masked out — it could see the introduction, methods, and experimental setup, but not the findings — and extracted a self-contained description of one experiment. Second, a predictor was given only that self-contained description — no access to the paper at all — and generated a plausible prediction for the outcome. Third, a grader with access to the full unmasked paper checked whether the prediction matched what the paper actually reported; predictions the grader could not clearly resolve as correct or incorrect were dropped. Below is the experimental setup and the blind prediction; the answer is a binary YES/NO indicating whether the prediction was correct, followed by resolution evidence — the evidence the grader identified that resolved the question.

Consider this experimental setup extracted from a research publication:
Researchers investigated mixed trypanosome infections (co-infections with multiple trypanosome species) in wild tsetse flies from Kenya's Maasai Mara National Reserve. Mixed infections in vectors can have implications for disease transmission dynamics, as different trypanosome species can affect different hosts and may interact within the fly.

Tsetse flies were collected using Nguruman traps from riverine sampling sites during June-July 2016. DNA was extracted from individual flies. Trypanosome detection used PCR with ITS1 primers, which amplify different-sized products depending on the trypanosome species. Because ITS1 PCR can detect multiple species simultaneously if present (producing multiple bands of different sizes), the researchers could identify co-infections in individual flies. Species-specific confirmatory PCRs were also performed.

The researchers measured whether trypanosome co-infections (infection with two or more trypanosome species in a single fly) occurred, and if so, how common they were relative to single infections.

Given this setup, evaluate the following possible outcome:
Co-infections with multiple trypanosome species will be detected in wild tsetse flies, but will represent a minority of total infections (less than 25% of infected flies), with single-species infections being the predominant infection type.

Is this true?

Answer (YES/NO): NO